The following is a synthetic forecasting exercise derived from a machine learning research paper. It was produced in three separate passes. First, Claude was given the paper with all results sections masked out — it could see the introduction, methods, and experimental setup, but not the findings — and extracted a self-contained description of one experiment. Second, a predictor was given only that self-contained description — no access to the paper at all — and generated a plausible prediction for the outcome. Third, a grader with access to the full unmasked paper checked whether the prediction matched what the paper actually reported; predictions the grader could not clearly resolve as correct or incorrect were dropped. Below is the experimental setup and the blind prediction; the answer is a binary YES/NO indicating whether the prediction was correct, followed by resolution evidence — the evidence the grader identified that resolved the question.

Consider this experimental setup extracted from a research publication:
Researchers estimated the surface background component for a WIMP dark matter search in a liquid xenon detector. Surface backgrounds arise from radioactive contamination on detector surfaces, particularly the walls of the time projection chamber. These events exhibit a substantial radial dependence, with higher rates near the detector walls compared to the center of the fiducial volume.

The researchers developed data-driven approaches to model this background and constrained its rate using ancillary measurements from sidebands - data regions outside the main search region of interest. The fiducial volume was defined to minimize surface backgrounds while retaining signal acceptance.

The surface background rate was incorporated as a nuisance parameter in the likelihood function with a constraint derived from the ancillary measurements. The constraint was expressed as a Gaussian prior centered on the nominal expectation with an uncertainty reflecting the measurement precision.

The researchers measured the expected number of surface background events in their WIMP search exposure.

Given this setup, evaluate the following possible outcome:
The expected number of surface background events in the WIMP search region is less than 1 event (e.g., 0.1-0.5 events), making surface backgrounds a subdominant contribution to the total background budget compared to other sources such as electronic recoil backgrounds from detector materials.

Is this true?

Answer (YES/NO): NO